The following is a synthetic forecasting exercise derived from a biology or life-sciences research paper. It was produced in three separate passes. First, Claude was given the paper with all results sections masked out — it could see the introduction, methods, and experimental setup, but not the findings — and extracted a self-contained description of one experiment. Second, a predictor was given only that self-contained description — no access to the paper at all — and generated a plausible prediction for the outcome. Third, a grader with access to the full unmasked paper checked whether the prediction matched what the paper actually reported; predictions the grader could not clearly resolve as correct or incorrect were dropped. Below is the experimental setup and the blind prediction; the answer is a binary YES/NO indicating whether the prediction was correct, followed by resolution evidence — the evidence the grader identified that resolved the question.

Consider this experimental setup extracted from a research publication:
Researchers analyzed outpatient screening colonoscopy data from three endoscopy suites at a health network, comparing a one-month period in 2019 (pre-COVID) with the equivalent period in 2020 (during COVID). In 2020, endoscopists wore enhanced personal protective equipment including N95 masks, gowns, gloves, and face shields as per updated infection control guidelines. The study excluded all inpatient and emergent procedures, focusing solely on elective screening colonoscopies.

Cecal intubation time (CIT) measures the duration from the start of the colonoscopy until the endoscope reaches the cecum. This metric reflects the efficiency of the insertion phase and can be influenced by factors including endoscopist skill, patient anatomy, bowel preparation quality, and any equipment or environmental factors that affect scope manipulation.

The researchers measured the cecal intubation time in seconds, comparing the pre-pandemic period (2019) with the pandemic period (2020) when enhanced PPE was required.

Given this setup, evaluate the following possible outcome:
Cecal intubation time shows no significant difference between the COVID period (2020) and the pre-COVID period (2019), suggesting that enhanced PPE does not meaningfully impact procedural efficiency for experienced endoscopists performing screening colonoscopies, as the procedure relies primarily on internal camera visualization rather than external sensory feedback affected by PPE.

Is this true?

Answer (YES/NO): NO